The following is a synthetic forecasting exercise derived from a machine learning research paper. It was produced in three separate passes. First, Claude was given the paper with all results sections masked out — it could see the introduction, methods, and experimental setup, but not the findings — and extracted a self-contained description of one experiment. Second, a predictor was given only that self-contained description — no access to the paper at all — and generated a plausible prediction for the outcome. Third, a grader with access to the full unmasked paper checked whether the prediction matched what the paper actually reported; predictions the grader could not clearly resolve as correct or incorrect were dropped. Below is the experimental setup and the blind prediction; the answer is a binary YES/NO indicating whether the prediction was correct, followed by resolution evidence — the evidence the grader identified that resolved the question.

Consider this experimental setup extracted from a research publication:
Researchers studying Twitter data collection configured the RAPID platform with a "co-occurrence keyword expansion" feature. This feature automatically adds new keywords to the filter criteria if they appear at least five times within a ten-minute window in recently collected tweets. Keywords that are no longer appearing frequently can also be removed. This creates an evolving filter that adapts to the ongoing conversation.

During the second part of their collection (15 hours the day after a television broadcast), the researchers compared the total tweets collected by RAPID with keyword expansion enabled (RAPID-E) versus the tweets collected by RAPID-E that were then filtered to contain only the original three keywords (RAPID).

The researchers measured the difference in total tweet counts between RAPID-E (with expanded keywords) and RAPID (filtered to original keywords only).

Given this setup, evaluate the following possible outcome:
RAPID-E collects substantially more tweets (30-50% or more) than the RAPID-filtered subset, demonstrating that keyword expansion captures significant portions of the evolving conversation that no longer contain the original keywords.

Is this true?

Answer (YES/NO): YES